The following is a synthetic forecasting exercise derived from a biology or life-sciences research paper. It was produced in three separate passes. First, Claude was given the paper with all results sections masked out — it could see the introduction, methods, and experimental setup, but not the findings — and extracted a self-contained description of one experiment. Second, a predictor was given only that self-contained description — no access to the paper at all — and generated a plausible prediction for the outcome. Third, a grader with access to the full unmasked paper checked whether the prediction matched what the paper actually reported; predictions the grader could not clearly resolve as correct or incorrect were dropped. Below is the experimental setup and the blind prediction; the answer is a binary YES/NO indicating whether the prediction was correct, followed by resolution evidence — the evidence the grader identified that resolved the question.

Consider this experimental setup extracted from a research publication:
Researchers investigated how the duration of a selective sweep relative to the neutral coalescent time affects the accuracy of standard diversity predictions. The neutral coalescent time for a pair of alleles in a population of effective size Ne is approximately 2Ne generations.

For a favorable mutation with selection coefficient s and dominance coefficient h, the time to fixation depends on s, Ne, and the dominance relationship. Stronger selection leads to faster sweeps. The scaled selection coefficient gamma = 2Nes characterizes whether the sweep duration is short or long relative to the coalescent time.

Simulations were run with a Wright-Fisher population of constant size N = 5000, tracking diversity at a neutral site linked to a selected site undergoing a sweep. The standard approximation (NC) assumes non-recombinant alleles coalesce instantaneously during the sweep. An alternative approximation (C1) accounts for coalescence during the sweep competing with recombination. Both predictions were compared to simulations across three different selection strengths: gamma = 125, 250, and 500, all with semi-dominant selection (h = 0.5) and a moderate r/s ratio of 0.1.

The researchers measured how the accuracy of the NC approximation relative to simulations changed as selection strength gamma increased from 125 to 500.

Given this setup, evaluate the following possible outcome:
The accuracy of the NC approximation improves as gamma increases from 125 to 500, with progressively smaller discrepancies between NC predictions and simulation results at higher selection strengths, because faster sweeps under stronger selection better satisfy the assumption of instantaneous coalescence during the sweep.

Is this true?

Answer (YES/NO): NO